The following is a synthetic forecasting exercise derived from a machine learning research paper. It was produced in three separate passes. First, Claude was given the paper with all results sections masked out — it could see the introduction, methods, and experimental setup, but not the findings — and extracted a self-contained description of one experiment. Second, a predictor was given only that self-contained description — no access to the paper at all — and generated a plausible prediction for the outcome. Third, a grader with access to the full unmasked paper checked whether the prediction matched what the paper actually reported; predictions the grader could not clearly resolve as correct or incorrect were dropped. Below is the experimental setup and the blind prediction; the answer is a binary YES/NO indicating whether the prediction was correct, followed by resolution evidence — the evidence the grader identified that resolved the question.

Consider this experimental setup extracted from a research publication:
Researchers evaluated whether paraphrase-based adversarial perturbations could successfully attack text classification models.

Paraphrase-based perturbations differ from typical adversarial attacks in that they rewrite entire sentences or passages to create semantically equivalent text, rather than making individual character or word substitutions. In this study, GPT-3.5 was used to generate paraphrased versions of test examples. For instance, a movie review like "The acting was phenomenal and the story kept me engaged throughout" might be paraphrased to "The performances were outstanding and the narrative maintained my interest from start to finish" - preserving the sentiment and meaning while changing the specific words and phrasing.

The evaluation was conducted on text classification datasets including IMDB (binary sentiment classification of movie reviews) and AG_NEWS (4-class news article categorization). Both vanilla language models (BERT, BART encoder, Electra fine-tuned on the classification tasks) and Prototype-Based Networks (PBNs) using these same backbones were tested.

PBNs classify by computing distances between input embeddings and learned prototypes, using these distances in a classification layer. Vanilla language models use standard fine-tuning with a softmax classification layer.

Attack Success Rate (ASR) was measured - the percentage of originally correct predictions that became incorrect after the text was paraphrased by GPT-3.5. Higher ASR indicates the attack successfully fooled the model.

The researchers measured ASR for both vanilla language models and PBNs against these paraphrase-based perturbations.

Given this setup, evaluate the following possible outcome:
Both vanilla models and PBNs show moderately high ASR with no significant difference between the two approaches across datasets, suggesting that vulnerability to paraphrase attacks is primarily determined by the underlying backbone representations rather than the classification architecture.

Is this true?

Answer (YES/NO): NO